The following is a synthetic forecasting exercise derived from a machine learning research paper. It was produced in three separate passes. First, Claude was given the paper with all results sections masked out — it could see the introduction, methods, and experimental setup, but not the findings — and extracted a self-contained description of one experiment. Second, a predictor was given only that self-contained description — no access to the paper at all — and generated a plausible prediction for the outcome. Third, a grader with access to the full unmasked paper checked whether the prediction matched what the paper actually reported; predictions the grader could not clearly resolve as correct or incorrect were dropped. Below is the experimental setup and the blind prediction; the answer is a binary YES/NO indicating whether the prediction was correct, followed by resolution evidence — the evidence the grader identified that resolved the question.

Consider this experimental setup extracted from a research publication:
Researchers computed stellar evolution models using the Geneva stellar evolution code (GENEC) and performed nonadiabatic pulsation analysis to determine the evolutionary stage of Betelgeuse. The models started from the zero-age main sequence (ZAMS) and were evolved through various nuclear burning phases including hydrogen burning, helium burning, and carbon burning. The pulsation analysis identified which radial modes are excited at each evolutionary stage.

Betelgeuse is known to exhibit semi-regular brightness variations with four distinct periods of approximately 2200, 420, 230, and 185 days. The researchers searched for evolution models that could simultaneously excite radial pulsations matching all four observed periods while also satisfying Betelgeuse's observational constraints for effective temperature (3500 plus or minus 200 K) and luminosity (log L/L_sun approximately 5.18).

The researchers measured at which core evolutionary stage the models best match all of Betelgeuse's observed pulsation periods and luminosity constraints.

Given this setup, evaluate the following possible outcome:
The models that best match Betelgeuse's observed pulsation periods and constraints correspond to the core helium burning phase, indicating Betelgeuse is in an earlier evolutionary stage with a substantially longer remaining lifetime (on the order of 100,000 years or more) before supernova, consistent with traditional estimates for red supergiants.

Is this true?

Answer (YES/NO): NO